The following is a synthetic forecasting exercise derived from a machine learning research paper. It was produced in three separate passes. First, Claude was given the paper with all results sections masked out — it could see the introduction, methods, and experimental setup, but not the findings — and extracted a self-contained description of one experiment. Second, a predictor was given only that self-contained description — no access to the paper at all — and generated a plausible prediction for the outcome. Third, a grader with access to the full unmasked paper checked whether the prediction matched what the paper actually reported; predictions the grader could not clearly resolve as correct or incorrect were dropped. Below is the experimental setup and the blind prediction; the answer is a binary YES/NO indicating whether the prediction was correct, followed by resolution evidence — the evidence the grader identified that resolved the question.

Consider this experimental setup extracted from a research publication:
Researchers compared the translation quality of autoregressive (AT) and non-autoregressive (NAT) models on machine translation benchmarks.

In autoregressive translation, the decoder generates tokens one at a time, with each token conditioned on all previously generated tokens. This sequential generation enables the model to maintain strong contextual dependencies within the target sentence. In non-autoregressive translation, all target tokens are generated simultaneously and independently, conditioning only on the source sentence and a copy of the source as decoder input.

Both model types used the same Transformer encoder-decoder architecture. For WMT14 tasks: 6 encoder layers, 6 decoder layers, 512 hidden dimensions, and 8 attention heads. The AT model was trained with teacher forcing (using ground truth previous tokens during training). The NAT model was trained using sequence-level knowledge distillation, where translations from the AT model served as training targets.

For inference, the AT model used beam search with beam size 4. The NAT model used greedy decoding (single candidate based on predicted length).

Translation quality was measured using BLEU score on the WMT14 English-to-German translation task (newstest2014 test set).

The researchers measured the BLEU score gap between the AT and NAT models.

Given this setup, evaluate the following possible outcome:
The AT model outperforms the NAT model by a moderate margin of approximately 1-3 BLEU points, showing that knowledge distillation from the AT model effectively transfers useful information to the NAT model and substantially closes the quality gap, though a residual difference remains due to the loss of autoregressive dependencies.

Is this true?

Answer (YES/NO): NO